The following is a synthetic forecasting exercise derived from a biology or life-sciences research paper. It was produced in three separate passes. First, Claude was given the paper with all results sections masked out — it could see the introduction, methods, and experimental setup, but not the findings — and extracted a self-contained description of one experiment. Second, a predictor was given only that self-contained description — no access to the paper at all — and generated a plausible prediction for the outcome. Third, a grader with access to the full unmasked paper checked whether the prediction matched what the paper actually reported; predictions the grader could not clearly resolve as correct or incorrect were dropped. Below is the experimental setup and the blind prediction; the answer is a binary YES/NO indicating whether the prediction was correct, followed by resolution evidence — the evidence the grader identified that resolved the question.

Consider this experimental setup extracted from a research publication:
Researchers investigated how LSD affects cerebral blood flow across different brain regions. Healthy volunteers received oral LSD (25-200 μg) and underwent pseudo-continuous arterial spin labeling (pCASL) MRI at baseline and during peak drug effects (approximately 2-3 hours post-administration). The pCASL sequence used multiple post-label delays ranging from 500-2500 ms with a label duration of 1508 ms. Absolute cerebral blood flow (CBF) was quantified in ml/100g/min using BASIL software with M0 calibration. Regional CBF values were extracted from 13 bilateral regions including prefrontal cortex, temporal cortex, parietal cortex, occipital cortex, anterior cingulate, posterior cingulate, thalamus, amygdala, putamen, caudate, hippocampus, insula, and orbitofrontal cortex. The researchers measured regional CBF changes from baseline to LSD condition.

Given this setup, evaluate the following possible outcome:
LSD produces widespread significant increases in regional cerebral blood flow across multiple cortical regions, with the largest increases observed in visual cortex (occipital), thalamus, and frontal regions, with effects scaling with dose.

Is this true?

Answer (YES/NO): NO